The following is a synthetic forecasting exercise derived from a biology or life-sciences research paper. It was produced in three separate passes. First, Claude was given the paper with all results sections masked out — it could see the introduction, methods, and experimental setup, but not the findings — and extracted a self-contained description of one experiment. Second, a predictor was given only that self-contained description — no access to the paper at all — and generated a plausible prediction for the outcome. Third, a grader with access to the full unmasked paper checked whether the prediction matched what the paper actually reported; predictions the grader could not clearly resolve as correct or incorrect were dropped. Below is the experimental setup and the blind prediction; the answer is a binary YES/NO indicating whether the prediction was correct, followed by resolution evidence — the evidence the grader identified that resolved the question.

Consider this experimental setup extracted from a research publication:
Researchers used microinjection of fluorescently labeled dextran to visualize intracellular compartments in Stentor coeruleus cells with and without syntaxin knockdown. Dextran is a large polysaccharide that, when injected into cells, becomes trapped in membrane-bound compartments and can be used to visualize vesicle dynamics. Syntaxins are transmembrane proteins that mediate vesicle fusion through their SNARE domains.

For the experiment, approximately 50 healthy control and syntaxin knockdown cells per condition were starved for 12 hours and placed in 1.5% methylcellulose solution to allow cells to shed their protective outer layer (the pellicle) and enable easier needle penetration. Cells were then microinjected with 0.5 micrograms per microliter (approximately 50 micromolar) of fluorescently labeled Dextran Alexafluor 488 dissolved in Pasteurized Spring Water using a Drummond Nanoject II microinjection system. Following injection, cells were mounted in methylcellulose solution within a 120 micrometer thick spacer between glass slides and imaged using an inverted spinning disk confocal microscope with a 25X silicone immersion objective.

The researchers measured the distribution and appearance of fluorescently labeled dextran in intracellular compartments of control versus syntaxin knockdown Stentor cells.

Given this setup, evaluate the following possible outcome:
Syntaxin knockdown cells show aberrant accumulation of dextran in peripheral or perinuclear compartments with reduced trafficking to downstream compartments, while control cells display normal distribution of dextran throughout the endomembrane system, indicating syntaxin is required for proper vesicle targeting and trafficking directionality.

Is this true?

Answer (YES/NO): NO